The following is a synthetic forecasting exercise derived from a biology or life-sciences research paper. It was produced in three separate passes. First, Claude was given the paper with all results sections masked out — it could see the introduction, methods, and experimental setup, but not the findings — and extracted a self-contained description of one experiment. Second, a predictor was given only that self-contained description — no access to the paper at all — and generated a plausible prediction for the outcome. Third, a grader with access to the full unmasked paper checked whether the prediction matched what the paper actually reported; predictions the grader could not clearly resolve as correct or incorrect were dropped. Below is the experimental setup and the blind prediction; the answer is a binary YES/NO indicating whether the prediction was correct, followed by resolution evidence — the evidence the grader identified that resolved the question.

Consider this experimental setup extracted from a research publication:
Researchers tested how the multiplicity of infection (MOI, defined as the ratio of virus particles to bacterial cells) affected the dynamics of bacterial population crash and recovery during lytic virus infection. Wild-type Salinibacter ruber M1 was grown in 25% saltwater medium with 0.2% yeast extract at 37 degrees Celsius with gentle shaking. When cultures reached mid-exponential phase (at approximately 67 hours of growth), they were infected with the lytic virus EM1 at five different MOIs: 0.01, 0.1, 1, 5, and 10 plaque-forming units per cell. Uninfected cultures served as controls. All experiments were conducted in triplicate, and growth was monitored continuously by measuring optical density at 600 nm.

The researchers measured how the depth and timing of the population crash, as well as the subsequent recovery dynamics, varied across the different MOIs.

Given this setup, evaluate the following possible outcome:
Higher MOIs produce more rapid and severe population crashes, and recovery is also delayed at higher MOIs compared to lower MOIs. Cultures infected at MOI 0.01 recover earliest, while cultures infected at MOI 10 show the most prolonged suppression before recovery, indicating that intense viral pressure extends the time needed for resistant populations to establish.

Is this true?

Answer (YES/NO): NO